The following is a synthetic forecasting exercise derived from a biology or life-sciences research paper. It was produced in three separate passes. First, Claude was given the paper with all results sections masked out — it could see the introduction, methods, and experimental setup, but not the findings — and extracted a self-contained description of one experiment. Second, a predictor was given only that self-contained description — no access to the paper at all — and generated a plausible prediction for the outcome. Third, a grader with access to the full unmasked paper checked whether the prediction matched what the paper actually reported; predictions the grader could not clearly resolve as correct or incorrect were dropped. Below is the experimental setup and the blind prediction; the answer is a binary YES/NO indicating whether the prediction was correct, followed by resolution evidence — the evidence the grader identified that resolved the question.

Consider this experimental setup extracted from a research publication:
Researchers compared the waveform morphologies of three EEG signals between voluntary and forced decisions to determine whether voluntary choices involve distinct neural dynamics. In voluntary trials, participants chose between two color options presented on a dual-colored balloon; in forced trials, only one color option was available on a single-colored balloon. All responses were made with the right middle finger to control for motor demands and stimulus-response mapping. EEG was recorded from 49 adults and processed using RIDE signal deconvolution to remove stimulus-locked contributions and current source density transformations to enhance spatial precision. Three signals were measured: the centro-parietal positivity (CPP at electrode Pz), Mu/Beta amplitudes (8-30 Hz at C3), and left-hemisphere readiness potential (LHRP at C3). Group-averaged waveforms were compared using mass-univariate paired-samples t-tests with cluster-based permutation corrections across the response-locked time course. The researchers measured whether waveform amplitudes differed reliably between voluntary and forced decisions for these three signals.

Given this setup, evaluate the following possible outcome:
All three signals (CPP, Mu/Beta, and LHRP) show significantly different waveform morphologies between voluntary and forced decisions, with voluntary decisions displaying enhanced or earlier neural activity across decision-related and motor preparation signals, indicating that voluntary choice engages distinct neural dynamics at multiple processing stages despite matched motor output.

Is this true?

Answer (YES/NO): NO